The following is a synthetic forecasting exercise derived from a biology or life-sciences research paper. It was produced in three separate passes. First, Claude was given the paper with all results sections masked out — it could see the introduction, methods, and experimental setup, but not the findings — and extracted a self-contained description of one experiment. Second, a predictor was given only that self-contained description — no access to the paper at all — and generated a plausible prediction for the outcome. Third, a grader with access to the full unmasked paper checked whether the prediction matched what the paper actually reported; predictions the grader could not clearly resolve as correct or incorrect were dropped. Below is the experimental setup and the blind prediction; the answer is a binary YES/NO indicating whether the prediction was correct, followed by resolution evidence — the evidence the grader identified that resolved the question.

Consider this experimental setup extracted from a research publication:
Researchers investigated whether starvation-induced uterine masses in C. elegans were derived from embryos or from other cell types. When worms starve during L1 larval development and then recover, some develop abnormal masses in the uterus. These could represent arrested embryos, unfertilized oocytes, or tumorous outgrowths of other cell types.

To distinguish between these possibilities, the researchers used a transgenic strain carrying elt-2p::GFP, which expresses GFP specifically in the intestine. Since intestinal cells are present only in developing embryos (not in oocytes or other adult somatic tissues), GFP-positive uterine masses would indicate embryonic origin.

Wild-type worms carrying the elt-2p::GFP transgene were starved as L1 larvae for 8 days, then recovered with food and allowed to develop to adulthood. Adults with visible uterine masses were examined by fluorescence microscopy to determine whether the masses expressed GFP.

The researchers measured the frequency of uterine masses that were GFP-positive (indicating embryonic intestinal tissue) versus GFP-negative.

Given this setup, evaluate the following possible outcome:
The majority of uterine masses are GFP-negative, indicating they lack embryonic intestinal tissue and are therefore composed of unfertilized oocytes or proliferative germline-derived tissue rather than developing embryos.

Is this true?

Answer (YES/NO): NO